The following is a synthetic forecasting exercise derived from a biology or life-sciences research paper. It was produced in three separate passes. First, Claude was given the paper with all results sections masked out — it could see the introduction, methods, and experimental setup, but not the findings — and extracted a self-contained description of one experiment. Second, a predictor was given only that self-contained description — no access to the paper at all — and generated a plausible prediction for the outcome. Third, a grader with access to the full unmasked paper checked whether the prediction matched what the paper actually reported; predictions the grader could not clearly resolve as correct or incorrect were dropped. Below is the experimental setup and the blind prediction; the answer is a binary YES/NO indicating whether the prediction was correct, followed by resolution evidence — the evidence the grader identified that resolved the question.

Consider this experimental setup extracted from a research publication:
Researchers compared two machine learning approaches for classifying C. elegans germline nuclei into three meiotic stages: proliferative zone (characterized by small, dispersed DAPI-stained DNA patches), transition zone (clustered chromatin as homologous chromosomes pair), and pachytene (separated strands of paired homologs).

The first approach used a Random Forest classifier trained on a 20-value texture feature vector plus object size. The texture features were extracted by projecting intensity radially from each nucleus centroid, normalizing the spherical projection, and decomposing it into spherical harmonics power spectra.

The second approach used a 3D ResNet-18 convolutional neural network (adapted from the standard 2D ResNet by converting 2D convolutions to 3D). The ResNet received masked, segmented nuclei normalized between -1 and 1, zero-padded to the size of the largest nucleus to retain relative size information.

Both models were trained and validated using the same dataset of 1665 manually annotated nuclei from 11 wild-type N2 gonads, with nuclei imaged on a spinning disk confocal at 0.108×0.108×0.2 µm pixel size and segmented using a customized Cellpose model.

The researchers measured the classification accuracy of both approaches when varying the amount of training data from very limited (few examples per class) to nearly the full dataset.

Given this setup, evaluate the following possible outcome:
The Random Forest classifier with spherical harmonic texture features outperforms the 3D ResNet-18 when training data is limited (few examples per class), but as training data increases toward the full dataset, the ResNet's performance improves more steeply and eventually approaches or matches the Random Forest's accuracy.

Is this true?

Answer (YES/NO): NO